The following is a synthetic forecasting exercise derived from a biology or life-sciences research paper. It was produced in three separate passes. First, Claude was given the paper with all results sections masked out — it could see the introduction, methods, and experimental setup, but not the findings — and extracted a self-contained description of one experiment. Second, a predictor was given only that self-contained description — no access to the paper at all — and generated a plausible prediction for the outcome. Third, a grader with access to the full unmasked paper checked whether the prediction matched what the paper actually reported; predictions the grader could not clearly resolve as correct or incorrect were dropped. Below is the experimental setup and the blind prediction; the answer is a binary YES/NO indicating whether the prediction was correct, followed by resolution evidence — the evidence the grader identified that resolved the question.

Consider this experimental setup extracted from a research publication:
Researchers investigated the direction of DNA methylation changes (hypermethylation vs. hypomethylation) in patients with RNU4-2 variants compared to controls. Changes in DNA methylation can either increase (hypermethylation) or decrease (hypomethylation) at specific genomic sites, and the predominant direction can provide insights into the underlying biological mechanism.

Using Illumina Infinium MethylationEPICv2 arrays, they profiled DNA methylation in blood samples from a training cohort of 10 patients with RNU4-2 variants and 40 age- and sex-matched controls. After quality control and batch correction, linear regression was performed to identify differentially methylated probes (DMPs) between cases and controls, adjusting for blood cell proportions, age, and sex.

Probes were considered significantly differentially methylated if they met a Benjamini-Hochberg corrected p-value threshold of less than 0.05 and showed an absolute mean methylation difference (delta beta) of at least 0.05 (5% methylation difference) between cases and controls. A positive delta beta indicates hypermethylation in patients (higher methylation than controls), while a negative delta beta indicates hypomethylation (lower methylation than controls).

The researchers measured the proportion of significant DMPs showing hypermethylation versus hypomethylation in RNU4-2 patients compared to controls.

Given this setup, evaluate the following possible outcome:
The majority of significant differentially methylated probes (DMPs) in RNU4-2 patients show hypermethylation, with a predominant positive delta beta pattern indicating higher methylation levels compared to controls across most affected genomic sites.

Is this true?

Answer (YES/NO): NO